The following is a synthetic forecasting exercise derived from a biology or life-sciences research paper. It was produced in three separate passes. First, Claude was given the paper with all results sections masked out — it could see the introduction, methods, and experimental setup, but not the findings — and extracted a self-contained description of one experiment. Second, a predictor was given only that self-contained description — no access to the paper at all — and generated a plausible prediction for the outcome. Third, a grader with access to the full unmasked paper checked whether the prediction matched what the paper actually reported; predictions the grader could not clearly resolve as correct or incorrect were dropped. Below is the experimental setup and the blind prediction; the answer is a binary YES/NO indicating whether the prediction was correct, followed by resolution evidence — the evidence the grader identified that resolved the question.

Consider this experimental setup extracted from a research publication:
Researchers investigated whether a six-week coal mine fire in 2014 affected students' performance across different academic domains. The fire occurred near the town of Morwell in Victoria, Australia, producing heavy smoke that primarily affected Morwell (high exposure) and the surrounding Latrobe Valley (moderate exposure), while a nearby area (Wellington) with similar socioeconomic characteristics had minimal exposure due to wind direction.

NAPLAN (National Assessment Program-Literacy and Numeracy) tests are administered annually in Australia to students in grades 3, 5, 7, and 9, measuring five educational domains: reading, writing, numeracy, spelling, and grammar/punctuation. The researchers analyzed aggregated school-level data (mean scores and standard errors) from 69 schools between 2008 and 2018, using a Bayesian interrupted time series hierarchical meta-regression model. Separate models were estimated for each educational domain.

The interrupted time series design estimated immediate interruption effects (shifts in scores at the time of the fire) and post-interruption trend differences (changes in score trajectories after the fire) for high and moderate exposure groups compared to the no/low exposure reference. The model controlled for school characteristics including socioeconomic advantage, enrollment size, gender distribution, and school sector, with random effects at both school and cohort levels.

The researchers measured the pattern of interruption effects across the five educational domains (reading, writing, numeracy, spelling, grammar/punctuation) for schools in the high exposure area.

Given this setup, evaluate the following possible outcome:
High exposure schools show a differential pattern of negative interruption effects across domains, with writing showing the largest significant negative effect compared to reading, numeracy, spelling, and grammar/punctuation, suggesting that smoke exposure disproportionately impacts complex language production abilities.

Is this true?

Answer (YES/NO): NO